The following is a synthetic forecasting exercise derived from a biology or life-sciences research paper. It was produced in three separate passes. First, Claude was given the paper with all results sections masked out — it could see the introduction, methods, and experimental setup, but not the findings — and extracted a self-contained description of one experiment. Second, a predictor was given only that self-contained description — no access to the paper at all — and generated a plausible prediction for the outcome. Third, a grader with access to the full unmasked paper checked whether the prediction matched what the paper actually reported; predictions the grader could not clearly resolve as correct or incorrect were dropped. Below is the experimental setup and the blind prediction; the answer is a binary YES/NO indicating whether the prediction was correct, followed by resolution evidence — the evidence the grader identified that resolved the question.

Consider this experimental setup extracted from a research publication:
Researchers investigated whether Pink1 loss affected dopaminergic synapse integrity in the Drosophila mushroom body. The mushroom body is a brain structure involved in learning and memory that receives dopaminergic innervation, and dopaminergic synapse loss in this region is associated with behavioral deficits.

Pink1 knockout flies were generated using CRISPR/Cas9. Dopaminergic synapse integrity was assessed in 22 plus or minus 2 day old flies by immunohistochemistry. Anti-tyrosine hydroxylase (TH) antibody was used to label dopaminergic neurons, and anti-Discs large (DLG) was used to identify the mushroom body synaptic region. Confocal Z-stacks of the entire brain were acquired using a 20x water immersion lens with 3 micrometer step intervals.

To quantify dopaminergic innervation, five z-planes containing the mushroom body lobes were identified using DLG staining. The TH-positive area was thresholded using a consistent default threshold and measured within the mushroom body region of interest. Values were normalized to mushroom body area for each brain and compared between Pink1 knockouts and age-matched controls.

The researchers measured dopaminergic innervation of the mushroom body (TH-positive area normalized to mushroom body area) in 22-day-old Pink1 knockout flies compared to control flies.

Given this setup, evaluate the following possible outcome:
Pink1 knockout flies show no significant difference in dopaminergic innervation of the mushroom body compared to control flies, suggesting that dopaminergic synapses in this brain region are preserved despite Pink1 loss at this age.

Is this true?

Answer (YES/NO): NO